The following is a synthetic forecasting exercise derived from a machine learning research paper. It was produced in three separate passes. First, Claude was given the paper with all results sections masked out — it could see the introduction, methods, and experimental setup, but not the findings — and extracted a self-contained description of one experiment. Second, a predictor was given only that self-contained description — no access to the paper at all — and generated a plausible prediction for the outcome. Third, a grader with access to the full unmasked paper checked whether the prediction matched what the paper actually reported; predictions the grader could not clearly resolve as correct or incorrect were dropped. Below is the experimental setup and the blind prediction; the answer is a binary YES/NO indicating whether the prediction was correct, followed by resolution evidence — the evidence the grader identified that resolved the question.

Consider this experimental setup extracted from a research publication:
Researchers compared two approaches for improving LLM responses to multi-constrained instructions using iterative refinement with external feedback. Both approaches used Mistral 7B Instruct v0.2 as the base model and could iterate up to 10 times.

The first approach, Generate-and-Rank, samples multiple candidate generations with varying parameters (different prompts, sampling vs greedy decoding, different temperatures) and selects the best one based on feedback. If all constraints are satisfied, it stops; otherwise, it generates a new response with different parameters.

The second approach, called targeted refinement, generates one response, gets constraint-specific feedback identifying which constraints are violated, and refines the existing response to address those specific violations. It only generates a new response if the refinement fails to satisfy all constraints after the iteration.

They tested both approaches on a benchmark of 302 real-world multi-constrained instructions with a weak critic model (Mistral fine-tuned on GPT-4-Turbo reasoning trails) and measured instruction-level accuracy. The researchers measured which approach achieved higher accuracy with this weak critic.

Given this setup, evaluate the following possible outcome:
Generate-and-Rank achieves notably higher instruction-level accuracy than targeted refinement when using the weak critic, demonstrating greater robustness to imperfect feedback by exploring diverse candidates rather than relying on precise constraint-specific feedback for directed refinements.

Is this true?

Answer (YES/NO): NO